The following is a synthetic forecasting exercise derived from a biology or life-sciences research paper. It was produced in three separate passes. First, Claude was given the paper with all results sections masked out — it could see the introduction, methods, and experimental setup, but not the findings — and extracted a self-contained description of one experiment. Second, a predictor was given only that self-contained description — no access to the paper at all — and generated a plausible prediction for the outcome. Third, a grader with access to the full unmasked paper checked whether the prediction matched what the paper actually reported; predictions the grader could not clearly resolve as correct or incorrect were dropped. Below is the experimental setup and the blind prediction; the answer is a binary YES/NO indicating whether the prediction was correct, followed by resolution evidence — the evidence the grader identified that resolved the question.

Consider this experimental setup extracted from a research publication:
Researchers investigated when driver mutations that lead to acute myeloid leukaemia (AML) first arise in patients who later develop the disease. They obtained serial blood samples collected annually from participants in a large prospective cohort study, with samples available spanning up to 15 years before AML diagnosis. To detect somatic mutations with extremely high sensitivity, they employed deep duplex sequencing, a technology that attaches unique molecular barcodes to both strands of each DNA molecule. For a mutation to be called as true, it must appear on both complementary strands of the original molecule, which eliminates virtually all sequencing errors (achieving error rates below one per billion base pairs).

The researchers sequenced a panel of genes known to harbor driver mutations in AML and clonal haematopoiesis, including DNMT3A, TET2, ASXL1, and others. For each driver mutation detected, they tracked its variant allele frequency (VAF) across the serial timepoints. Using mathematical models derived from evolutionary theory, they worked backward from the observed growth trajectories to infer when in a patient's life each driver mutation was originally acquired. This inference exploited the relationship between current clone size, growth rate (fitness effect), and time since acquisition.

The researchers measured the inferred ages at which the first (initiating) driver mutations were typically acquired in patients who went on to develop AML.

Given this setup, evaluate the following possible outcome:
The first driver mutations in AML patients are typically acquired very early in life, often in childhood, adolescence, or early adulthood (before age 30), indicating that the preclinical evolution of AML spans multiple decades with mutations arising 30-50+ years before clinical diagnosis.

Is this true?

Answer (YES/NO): YES